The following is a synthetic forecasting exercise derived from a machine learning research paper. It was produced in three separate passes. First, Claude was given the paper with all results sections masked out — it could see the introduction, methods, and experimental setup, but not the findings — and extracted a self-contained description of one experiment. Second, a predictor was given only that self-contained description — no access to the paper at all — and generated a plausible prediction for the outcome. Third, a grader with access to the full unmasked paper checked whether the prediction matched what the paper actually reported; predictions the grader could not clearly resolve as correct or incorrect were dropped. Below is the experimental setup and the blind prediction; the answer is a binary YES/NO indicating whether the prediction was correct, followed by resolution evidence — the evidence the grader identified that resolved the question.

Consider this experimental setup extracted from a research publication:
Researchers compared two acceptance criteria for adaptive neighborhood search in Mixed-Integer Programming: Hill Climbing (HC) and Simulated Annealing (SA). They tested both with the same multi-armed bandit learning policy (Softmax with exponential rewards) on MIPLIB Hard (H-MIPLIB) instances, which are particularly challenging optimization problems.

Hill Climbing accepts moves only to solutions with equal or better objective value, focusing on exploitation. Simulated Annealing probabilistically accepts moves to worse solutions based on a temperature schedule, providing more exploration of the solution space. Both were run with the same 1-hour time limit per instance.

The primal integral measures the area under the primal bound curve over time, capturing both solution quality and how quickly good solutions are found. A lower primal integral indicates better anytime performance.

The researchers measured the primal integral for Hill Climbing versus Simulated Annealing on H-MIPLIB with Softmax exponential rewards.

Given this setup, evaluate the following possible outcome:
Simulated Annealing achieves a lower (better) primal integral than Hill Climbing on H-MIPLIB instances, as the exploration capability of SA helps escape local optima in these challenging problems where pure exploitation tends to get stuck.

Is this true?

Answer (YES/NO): NO